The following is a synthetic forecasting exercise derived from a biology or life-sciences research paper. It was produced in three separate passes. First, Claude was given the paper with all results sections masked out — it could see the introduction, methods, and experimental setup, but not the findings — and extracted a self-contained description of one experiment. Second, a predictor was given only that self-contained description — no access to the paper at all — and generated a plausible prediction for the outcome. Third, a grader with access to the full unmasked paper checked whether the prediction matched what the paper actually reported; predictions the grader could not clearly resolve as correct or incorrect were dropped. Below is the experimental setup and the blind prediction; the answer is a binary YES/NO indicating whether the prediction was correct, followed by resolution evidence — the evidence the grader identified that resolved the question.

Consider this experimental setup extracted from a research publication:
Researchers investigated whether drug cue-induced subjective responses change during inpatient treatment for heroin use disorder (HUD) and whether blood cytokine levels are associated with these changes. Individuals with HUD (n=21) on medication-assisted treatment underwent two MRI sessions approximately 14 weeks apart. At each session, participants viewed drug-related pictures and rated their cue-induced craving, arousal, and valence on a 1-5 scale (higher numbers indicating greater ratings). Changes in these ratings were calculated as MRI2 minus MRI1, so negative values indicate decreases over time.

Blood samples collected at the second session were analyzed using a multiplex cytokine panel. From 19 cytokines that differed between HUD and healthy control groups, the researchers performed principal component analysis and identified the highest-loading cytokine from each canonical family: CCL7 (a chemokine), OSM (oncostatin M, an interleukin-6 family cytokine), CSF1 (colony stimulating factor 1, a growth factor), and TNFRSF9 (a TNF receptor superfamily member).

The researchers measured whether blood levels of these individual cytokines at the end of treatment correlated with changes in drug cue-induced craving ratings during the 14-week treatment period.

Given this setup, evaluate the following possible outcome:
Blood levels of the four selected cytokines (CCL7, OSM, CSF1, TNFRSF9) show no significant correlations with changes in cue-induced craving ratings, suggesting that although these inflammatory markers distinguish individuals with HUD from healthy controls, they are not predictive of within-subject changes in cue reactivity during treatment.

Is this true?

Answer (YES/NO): YES